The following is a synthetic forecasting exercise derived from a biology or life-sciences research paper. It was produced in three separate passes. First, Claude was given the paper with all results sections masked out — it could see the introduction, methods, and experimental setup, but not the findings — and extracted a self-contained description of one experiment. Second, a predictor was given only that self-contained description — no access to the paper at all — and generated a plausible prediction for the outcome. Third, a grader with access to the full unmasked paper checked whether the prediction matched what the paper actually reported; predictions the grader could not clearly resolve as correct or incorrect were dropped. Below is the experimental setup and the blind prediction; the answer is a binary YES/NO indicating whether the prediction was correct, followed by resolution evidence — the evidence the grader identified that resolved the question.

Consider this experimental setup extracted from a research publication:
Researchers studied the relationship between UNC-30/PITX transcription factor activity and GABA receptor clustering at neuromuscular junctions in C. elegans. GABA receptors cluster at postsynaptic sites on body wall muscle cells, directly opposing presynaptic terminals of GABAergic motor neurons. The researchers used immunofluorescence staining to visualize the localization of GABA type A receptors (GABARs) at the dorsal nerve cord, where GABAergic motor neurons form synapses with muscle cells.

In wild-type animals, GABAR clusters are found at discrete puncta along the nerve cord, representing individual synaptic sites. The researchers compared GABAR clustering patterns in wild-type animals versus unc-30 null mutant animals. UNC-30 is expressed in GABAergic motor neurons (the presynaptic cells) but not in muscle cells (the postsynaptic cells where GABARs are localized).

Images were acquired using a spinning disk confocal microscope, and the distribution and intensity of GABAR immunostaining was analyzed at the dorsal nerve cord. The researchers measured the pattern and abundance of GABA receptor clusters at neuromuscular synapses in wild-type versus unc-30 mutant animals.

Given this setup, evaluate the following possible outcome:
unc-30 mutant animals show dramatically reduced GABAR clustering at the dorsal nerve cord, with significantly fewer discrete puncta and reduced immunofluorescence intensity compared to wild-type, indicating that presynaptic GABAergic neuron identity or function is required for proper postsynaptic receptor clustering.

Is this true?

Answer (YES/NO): NO